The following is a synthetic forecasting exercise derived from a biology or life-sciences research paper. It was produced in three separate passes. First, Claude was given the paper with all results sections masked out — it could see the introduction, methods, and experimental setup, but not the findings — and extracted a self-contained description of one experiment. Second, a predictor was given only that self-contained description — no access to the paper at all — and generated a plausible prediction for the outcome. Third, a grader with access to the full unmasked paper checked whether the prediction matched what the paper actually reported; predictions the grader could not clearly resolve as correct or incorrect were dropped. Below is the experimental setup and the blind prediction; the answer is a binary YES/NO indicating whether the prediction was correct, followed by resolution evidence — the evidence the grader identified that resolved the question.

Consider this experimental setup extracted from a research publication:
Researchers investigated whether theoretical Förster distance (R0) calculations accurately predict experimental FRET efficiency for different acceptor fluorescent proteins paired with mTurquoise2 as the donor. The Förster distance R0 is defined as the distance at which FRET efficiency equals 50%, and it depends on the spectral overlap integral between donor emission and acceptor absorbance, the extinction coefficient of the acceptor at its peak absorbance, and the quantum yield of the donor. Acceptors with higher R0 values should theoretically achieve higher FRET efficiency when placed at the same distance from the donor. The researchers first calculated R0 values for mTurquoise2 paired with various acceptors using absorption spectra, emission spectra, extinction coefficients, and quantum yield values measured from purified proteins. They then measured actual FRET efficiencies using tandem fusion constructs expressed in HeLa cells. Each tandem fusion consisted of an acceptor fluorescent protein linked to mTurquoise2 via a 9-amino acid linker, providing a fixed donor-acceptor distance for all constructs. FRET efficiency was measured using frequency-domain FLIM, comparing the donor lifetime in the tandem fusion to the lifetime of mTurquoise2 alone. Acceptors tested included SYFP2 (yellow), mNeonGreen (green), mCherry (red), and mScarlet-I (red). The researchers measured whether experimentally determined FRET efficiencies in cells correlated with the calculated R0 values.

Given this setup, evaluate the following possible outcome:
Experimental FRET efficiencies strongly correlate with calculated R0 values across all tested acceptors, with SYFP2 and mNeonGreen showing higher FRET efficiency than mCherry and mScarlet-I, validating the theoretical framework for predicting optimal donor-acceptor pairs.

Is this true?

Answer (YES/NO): NO